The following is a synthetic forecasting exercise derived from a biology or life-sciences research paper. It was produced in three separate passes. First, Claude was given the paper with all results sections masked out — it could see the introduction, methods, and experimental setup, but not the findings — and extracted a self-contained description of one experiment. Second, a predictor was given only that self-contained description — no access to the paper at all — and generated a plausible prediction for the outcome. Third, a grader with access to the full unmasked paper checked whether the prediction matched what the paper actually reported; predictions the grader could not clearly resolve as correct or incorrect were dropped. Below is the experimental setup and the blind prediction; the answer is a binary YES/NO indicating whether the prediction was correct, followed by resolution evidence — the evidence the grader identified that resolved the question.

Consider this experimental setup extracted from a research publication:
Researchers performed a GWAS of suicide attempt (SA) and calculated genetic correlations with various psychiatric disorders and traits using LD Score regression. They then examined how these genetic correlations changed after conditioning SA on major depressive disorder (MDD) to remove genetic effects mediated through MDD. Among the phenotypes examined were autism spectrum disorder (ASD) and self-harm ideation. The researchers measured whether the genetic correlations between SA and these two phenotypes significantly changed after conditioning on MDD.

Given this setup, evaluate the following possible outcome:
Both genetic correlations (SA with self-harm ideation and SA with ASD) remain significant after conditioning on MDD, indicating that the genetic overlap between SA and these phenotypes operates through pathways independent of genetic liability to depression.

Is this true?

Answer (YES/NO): NO